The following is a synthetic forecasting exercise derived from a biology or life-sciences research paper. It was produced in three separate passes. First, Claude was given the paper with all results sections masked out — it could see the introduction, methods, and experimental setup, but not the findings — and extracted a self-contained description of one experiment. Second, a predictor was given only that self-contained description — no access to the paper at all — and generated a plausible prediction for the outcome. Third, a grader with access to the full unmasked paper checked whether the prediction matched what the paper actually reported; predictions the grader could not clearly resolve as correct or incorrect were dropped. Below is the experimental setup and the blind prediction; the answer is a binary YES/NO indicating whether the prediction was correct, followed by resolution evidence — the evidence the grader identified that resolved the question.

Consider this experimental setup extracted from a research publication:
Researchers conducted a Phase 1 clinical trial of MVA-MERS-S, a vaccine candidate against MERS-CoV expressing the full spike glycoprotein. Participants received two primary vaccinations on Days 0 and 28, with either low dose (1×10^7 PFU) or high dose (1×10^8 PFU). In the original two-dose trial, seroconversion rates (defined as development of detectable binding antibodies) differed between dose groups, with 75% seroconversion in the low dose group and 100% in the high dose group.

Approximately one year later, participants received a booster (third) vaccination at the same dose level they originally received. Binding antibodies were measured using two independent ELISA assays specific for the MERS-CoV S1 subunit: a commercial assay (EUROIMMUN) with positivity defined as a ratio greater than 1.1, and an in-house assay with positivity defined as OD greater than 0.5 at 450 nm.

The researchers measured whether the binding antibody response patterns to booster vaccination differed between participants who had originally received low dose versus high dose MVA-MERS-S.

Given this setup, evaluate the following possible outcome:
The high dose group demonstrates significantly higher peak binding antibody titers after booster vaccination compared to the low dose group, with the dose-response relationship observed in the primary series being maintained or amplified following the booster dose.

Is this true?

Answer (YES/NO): NO